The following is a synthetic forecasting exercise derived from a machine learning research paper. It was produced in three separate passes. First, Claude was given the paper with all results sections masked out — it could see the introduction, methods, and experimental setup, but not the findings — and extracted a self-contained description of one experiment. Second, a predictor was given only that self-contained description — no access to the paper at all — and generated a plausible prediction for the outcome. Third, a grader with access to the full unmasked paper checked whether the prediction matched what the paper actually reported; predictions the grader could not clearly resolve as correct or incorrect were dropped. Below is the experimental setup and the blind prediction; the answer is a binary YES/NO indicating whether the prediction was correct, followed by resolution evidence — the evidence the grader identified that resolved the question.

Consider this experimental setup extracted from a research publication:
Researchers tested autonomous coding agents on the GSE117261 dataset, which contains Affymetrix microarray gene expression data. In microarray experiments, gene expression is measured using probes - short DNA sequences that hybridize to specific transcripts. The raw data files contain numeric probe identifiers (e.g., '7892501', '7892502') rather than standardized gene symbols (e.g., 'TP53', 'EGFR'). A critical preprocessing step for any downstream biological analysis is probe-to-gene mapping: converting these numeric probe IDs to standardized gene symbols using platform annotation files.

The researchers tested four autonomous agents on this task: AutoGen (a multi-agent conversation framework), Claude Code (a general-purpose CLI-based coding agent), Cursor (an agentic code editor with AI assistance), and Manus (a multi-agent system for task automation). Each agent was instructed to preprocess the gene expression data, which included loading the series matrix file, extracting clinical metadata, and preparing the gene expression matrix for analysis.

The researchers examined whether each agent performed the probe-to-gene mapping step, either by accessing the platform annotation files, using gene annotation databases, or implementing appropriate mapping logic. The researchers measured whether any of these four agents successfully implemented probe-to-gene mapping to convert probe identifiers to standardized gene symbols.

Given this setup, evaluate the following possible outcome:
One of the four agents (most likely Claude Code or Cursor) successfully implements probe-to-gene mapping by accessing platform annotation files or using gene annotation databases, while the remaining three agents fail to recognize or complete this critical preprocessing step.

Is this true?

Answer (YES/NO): NO